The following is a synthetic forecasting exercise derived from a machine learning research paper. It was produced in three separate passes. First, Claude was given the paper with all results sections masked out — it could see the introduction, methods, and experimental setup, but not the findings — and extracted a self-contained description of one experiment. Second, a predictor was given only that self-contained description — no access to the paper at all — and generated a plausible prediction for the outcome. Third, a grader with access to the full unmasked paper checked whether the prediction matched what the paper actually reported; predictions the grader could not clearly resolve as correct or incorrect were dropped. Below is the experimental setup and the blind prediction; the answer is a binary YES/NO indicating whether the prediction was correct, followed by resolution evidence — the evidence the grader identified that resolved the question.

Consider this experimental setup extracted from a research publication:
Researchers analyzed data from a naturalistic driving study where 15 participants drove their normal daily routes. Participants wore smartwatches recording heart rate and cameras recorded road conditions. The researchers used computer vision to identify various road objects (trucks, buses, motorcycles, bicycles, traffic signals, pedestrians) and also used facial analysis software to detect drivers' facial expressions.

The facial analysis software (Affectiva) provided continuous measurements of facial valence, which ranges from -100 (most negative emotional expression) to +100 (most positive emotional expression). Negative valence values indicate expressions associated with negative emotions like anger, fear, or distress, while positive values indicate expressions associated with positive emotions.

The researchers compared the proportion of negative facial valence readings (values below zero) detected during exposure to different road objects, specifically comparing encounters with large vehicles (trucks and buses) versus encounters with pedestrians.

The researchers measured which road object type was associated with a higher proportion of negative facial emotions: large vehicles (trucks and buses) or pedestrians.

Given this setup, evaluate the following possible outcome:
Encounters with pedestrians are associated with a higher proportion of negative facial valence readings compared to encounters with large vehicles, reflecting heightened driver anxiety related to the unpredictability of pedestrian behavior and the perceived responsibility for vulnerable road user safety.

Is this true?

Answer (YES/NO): NO